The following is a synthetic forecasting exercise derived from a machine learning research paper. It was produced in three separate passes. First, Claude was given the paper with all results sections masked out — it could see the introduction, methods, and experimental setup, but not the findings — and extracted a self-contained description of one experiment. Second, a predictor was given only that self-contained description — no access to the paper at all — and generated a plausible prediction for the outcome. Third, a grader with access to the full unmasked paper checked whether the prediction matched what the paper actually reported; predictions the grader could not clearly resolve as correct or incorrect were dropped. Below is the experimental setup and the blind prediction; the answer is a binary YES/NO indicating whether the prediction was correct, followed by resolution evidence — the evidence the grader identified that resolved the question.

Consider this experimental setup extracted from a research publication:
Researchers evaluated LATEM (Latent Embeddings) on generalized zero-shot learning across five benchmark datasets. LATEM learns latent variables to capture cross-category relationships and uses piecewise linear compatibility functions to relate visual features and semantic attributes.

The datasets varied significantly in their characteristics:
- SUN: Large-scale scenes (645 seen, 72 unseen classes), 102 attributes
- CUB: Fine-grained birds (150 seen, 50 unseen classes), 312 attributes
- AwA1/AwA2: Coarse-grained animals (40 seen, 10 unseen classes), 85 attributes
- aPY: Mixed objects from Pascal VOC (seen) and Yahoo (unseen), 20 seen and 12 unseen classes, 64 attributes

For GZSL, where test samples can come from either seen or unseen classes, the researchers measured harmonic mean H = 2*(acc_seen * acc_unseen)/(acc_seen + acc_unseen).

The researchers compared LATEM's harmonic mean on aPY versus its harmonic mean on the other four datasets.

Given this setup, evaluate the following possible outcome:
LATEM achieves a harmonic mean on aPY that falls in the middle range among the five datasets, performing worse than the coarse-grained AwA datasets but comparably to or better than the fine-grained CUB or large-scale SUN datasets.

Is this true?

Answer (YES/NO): NO